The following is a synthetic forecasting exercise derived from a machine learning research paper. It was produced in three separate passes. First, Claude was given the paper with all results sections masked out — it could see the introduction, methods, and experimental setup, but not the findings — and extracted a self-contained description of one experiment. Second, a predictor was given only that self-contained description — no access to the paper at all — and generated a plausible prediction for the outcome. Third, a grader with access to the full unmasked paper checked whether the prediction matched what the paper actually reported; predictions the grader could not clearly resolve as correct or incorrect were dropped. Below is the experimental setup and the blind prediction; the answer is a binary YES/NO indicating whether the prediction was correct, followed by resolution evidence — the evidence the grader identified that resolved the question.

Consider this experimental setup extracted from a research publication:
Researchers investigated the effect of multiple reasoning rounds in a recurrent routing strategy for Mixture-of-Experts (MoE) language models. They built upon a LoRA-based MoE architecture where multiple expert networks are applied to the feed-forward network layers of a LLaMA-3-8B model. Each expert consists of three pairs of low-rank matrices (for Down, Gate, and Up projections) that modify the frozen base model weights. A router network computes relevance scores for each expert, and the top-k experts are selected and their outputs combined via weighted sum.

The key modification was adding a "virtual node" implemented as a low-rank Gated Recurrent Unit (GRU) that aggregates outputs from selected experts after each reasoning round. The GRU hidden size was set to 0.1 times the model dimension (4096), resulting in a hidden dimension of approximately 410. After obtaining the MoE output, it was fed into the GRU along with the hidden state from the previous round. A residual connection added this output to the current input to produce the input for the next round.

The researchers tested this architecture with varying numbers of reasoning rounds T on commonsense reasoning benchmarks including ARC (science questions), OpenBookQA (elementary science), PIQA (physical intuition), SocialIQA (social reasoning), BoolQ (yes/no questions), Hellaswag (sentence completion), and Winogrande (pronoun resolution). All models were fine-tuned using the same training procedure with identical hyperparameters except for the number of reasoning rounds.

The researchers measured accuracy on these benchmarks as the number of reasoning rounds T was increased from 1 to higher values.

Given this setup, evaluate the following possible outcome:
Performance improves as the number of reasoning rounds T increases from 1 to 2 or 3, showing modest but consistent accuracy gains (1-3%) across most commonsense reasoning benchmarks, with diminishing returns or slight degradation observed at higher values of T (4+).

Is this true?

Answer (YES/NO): NO